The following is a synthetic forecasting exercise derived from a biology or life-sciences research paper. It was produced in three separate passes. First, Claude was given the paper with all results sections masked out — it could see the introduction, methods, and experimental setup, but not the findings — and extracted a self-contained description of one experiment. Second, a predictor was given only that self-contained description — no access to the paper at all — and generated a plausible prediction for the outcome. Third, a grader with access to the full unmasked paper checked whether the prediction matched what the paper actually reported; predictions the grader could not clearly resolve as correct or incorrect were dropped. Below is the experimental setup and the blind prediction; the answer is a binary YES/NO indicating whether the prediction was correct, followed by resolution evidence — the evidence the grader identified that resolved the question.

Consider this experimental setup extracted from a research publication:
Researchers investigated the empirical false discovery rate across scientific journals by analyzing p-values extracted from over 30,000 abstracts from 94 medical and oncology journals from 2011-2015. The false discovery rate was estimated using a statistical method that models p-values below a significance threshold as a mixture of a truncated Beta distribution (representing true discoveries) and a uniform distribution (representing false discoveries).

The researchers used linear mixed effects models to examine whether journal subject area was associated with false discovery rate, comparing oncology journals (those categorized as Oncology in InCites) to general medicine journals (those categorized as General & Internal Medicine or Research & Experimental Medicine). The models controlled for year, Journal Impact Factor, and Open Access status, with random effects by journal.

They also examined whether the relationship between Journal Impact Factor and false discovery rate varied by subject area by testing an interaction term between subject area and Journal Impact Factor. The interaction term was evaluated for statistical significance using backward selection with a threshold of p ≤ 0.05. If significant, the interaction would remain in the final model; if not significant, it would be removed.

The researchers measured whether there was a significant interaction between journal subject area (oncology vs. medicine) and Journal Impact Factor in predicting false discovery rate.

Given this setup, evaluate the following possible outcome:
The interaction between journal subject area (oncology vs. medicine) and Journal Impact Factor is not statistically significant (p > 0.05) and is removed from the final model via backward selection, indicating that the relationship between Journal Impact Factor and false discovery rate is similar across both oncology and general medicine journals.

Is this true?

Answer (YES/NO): NO